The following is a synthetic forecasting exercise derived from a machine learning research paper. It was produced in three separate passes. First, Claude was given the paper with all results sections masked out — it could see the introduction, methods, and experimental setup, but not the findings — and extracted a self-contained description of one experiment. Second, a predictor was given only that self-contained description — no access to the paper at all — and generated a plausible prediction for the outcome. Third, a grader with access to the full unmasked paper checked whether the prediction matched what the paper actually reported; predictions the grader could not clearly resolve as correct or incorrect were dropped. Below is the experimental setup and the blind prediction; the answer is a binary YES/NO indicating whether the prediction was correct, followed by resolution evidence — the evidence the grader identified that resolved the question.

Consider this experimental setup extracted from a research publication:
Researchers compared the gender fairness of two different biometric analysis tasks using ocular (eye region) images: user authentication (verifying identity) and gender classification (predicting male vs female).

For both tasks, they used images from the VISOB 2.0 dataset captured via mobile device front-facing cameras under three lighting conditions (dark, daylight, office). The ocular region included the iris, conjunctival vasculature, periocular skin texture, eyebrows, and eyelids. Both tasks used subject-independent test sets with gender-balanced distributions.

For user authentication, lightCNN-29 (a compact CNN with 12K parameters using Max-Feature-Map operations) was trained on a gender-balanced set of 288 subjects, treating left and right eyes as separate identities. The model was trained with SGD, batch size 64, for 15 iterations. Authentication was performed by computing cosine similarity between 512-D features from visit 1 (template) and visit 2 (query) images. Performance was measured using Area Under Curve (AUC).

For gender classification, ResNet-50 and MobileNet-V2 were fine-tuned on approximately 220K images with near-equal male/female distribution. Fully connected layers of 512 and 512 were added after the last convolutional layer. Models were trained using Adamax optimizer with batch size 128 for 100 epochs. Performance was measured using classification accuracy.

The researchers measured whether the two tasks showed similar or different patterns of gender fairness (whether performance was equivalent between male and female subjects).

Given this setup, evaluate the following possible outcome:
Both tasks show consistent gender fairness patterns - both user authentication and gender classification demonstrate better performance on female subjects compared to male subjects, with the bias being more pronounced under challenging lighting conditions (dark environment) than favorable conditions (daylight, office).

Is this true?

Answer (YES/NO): NO